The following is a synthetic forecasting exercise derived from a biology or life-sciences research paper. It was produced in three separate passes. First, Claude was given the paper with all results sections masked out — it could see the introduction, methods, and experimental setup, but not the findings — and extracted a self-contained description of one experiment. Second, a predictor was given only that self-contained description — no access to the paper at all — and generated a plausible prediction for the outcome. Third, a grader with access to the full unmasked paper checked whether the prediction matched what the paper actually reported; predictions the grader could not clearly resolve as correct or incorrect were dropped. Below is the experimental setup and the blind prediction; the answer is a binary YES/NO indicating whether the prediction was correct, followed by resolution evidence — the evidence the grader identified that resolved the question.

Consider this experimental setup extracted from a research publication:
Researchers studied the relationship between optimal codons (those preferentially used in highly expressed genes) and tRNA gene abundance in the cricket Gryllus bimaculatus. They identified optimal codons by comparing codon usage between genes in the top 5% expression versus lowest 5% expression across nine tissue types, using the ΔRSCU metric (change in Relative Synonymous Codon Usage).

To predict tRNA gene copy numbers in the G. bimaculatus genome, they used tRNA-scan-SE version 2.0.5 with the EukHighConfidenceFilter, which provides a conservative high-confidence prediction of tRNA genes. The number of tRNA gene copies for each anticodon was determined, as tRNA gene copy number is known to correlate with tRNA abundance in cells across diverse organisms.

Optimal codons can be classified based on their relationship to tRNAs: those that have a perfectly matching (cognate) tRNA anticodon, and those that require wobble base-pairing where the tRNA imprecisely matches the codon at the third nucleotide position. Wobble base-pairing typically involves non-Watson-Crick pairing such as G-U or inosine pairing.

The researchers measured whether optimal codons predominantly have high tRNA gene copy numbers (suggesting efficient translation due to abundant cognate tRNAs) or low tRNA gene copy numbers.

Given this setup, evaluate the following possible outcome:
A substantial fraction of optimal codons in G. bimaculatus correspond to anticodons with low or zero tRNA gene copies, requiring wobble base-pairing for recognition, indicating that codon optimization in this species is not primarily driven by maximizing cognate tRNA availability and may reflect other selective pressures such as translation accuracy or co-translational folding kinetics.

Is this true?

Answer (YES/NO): NO